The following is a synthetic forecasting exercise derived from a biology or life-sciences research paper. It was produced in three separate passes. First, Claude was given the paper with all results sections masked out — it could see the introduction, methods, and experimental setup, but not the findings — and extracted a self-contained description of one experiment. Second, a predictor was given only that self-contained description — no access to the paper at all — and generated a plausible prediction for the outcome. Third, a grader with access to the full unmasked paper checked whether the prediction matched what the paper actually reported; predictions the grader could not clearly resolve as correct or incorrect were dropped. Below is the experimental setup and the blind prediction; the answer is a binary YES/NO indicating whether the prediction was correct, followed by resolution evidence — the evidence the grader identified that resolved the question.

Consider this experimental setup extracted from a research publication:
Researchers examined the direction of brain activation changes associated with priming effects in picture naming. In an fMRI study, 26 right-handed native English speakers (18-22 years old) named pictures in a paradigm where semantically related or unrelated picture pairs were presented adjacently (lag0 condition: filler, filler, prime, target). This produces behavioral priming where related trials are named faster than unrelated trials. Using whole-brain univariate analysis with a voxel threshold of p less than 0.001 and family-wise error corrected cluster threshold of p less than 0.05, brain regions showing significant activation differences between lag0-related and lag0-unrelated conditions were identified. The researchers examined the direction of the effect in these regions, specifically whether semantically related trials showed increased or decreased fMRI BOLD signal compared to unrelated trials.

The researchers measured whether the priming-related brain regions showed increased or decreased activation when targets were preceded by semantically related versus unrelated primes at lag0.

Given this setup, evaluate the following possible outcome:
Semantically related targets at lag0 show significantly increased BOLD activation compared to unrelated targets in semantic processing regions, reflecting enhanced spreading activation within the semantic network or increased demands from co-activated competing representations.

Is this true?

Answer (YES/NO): YES